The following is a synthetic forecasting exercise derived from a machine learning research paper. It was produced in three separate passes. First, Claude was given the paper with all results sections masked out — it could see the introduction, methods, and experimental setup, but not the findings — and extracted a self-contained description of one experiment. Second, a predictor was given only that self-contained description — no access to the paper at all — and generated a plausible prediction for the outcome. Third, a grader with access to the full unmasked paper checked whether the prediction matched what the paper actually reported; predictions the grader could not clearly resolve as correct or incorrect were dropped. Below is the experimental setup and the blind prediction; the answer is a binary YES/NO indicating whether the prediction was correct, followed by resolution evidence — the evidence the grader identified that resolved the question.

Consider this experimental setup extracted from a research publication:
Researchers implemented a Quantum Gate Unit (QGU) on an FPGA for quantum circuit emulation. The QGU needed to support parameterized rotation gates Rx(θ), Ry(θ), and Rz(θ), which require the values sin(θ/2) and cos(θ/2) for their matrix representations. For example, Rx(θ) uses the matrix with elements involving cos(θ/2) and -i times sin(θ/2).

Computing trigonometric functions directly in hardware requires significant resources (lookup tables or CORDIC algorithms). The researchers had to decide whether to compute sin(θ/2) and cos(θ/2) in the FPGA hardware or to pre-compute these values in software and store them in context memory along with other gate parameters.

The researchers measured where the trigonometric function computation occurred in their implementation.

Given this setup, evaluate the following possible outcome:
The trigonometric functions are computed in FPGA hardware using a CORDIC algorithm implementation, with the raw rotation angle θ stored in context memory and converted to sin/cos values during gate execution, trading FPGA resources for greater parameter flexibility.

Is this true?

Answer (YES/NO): NO